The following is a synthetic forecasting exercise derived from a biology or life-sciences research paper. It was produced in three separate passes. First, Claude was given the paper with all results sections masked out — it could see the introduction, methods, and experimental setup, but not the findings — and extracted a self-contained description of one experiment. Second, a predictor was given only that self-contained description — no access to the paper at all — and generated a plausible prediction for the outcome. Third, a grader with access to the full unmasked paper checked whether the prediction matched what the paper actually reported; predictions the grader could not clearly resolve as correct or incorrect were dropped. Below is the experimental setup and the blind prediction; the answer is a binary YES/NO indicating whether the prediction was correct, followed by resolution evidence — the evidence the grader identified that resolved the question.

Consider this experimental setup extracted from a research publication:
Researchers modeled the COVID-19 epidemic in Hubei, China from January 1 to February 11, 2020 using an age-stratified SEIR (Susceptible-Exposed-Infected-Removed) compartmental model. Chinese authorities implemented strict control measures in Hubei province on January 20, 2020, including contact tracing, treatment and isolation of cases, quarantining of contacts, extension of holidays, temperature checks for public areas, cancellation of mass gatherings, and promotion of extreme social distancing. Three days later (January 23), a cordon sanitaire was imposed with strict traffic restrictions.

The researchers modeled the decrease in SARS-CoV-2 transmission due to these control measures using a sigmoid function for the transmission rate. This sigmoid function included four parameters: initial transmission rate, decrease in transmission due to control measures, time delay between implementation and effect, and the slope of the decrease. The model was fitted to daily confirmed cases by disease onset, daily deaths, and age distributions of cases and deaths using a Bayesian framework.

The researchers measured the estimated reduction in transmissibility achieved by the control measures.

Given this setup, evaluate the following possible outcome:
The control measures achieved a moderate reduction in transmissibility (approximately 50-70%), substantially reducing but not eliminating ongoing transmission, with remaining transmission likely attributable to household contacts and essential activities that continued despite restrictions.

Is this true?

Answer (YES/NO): NO